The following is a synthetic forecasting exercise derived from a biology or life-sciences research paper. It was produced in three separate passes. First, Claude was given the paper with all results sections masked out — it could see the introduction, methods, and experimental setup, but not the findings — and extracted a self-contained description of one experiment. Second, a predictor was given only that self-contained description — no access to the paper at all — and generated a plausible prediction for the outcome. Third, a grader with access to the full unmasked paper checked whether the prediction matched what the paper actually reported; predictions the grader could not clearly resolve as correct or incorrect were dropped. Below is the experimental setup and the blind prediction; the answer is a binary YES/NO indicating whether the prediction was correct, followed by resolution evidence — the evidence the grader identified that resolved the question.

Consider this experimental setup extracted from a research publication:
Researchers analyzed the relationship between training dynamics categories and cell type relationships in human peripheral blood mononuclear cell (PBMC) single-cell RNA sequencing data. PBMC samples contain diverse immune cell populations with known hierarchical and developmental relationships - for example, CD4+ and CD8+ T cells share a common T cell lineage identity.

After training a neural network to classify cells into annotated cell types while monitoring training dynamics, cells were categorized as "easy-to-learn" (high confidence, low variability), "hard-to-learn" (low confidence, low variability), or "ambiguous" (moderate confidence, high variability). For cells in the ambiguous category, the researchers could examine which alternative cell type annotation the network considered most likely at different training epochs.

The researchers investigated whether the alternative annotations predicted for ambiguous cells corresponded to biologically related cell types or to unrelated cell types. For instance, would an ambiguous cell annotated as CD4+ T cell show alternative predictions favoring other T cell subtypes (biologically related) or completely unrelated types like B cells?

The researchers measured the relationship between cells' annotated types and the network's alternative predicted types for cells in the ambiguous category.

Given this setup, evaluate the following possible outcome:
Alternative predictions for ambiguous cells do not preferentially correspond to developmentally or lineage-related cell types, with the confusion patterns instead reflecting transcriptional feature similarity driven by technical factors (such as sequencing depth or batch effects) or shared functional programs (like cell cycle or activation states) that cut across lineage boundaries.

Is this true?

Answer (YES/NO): NO